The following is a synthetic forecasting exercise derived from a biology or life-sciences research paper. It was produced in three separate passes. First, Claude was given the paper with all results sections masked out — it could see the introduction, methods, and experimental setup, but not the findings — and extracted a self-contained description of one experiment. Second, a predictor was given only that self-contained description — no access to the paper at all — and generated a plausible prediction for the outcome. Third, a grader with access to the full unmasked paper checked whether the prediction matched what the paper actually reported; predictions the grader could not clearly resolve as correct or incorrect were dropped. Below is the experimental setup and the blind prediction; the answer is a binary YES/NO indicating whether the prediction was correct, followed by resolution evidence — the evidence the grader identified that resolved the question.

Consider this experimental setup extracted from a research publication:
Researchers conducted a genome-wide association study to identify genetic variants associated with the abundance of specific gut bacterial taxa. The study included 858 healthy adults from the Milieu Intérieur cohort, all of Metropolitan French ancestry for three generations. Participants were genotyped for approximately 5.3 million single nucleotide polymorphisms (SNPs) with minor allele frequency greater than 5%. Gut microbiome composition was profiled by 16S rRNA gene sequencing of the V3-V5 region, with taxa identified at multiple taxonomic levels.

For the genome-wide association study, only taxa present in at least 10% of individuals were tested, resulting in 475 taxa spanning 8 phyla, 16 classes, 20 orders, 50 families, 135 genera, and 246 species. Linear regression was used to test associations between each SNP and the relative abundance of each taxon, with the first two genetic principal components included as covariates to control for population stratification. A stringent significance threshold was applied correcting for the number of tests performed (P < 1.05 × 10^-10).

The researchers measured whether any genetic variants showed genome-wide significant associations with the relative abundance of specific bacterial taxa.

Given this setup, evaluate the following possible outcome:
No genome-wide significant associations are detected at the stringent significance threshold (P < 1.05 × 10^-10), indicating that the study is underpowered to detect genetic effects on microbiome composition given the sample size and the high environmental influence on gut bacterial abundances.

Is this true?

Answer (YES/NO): YES